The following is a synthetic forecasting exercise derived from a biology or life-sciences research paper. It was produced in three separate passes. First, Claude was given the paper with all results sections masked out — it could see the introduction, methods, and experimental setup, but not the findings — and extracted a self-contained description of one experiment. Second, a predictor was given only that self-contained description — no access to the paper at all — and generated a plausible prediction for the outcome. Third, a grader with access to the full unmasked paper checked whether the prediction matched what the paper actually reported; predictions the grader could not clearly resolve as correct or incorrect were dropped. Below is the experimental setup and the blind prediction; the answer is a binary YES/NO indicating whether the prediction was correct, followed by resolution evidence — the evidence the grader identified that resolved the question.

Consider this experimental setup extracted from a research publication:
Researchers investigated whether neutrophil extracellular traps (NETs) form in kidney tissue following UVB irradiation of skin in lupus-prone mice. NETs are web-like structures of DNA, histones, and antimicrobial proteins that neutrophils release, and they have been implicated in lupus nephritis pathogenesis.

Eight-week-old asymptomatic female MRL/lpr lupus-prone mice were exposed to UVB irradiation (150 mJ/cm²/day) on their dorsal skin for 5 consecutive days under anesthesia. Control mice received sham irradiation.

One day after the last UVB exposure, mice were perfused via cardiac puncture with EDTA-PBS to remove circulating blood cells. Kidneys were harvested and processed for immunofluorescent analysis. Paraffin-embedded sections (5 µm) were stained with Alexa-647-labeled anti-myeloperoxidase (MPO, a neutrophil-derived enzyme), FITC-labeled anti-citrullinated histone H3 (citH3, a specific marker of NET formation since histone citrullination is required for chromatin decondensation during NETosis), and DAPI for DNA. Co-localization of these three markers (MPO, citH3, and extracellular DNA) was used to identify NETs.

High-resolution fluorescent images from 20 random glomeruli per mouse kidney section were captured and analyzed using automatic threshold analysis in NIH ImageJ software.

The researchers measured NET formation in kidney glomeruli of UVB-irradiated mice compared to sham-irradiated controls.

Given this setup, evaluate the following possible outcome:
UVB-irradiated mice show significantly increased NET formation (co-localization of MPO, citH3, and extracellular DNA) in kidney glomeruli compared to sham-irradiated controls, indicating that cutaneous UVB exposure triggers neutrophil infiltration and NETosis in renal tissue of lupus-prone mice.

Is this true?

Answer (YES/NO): YES